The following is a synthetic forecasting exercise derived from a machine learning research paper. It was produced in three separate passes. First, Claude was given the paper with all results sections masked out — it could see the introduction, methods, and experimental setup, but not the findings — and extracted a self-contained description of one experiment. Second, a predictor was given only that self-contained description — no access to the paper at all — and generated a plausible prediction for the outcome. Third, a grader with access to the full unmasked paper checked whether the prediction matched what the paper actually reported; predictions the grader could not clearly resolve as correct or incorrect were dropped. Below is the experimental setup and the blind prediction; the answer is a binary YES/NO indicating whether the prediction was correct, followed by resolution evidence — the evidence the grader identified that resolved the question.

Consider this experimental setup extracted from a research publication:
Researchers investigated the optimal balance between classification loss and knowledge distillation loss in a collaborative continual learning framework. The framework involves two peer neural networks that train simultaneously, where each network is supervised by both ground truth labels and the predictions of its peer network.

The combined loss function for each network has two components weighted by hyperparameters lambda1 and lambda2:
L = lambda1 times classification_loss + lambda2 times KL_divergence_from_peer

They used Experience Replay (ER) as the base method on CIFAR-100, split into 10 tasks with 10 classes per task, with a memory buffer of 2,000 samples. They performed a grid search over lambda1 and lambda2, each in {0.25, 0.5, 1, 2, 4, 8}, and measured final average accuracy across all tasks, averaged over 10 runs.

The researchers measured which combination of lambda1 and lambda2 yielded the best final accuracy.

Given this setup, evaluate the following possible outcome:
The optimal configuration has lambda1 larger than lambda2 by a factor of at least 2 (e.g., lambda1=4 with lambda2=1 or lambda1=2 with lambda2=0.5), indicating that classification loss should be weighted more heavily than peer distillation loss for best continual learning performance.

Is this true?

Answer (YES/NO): NO